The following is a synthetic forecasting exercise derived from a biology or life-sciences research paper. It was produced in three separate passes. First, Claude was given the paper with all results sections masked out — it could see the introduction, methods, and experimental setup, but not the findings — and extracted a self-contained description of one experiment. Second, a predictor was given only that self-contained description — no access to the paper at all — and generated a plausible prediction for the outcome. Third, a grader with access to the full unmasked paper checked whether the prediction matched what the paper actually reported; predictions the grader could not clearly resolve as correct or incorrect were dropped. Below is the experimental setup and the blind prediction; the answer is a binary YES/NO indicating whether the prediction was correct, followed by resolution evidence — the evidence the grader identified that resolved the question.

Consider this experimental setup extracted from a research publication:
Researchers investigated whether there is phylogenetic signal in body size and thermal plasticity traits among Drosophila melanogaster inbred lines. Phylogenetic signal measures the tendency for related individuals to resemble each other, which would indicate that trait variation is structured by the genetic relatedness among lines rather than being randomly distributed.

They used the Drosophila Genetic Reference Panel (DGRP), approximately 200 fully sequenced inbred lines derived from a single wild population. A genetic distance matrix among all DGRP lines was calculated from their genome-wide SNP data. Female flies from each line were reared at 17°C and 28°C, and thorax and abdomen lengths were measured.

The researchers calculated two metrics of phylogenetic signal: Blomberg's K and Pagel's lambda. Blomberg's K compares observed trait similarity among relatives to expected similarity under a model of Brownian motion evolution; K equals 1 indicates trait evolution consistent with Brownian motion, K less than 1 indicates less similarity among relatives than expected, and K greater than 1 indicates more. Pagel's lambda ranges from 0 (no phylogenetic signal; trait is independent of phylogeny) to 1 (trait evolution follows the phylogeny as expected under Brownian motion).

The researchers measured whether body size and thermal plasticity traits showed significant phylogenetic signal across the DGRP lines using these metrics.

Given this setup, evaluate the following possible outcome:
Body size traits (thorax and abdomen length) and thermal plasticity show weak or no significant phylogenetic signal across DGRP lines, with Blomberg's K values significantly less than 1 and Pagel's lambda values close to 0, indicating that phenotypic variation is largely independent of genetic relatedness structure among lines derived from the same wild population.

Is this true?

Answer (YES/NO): YES